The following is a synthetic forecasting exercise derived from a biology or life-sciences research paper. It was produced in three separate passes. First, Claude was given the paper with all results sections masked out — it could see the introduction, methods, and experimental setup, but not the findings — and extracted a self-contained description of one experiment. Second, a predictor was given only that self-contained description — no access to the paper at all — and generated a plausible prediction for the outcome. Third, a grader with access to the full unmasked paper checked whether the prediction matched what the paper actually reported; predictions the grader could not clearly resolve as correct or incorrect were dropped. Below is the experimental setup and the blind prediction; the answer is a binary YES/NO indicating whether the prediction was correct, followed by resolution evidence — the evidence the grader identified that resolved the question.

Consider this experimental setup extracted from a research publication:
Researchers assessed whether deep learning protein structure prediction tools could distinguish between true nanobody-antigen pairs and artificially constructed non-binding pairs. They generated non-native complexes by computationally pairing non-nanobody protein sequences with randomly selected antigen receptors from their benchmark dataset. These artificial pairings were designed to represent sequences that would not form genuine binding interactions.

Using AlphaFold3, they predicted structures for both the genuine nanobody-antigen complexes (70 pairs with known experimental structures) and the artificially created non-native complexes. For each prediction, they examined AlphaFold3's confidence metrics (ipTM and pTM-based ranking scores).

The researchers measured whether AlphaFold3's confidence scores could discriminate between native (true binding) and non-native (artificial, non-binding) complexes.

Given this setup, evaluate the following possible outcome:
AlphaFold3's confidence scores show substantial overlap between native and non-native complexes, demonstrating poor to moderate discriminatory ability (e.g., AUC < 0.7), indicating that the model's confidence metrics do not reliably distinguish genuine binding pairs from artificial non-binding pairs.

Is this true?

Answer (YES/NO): NO